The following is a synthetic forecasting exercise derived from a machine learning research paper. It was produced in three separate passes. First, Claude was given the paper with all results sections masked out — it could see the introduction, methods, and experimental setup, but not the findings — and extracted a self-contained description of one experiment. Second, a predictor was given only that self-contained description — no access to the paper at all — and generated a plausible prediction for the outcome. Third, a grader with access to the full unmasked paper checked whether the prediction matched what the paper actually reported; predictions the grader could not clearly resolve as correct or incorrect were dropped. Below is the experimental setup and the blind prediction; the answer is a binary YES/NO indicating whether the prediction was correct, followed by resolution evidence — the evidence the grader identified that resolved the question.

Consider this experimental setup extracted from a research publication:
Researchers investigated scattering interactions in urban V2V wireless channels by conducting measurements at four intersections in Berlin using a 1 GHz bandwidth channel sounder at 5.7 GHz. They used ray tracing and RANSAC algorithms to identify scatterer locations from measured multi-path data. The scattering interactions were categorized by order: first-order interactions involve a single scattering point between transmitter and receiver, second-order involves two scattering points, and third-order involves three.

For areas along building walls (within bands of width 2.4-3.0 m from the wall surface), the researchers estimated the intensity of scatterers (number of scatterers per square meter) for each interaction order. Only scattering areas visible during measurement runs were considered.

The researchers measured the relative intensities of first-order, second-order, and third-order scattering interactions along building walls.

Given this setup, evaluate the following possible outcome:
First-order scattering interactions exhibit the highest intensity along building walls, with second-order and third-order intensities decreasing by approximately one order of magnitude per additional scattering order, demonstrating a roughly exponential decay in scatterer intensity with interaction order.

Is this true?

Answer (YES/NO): NO